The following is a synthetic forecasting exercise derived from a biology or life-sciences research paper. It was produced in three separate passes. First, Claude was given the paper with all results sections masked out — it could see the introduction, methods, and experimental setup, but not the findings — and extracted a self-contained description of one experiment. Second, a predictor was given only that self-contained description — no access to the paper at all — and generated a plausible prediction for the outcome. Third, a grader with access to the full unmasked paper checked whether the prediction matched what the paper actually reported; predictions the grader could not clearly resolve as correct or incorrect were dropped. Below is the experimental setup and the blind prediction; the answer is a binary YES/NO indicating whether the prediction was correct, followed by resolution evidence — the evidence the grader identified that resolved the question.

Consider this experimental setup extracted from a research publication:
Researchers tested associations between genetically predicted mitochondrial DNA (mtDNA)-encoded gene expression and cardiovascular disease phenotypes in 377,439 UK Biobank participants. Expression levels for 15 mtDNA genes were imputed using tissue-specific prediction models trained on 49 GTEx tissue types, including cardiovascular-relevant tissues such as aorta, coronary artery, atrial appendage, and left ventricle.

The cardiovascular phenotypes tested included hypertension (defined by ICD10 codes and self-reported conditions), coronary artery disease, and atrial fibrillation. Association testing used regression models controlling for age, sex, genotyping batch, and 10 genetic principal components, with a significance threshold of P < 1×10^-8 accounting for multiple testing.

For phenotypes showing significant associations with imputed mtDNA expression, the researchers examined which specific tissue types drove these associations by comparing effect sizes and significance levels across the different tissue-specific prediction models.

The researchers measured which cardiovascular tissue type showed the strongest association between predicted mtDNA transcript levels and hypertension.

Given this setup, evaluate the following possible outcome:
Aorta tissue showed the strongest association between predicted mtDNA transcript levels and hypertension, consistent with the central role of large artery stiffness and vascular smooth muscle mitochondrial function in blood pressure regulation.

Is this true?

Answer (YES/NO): YES